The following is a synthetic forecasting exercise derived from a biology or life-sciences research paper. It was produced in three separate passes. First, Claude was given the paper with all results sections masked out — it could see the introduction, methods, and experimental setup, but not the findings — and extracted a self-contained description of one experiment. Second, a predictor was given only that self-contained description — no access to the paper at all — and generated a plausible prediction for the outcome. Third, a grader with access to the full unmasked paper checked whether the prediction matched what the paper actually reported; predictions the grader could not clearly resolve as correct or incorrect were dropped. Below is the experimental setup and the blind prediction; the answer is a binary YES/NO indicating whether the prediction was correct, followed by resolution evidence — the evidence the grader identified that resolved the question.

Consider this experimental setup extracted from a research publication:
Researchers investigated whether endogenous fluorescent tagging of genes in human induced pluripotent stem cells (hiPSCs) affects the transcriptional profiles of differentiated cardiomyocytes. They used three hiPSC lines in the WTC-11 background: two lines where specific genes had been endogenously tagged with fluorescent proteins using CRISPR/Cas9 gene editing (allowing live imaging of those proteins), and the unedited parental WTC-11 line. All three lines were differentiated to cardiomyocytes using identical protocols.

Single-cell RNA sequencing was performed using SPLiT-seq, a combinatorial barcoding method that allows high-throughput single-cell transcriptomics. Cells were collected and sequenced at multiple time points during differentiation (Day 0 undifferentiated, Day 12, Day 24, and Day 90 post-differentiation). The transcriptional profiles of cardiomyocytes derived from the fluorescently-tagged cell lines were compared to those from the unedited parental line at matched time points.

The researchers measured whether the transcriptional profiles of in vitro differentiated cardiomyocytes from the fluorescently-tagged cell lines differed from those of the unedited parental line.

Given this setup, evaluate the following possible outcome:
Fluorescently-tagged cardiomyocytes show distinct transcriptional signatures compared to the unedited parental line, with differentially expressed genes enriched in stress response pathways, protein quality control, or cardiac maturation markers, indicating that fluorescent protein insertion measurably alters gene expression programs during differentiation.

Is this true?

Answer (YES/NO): NO